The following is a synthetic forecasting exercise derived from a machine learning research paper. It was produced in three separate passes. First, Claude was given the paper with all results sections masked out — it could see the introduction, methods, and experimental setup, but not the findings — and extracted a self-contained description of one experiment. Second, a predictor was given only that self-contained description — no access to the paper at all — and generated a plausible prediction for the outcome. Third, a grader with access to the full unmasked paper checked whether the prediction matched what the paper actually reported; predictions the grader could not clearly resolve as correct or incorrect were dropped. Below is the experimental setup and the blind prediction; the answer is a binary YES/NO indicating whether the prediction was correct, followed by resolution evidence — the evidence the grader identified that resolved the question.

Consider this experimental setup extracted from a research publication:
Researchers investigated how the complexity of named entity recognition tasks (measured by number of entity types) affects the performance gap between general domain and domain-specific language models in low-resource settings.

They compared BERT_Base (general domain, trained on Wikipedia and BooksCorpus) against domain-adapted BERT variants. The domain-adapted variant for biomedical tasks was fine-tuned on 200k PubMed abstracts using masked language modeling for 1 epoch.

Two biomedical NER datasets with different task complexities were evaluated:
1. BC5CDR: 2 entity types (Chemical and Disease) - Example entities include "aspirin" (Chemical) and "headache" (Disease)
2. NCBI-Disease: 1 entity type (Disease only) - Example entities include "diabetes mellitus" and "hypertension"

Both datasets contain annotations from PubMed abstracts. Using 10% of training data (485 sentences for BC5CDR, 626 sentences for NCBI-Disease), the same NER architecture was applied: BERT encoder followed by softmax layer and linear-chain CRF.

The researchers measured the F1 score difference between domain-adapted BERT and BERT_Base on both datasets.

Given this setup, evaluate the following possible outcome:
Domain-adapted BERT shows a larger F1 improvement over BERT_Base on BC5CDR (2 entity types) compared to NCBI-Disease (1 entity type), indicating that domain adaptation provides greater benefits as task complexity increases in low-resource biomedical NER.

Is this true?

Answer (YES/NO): NO